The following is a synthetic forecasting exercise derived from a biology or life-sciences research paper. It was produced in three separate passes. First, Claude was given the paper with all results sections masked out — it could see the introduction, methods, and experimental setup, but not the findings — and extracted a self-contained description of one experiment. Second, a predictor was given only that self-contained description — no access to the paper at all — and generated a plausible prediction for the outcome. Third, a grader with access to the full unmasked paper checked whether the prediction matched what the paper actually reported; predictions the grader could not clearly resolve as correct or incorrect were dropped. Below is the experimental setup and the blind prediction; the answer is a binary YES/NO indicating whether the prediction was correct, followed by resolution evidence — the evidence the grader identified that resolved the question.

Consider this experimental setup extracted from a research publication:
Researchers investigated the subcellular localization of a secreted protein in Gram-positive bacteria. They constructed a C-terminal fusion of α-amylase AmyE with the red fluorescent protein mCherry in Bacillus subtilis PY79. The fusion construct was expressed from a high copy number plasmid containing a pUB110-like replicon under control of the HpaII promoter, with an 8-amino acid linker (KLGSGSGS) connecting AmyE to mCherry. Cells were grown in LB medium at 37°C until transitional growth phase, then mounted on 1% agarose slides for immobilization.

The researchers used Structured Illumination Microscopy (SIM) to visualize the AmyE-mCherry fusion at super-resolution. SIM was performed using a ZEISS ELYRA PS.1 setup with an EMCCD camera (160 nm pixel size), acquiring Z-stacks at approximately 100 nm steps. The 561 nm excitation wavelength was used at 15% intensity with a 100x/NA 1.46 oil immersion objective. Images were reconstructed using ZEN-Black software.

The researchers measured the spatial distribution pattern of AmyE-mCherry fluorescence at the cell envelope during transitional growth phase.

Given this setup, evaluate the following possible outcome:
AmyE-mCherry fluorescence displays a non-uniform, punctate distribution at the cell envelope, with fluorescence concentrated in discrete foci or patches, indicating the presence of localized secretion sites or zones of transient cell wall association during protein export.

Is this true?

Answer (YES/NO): YES